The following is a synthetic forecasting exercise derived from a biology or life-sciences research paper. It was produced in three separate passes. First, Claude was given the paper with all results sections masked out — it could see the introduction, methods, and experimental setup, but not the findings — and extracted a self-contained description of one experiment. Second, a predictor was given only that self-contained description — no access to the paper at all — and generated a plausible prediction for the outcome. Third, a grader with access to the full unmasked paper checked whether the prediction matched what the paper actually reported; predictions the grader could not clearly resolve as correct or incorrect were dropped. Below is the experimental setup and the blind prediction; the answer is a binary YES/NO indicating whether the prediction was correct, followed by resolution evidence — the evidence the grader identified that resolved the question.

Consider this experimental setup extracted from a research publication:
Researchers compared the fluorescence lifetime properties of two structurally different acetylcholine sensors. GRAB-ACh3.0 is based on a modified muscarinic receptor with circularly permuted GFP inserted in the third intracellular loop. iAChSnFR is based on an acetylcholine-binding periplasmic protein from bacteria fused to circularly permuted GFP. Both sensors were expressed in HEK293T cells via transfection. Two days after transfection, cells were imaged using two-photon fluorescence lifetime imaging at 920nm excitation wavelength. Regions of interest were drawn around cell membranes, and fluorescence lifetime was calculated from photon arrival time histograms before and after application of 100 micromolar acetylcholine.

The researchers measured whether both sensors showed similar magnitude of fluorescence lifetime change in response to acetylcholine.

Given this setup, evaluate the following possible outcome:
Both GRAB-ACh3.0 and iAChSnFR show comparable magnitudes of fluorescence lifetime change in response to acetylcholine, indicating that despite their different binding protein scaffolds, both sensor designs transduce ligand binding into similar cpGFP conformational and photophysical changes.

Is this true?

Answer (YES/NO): NO